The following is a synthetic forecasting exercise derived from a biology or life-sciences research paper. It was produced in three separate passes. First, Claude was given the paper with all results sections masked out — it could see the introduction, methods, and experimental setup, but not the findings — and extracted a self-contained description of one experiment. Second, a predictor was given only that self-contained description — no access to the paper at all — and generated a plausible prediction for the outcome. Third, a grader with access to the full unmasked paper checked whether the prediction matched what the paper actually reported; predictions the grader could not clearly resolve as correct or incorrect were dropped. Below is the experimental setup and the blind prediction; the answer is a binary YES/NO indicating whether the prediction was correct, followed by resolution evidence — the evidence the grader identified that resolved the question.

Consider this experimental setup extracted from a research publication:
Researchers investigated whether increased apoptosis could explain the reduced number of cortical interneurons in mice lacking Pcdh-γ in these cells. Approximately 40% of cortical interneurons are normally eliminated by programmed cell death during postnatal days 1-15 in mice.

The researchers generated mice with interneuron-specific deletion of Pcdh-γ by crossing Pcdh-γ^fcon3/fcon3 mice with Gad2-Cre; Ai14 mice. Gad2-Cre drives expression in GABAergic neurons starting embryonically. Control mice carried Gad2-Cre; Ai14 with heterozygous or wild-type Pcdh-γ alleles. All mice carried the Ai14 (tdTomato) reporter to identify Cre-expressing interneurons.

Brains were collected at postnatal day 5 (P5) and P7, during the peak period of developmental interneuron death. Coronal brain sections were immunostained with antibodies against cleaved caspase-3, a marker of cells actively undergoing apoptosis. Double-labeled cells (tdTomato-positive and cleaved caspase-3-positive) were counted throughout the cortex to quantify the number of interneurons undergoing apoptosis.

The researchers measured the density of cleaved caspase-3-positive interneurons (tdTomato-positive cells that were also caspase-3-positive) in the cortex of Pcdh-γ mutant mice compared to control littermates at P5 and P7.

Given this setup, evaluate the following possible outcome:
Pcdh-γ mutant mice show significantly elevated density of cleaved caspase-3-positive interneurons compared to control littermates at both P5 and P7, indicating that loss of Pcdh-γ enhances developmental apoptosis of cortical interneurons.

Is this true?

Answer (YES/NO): YES